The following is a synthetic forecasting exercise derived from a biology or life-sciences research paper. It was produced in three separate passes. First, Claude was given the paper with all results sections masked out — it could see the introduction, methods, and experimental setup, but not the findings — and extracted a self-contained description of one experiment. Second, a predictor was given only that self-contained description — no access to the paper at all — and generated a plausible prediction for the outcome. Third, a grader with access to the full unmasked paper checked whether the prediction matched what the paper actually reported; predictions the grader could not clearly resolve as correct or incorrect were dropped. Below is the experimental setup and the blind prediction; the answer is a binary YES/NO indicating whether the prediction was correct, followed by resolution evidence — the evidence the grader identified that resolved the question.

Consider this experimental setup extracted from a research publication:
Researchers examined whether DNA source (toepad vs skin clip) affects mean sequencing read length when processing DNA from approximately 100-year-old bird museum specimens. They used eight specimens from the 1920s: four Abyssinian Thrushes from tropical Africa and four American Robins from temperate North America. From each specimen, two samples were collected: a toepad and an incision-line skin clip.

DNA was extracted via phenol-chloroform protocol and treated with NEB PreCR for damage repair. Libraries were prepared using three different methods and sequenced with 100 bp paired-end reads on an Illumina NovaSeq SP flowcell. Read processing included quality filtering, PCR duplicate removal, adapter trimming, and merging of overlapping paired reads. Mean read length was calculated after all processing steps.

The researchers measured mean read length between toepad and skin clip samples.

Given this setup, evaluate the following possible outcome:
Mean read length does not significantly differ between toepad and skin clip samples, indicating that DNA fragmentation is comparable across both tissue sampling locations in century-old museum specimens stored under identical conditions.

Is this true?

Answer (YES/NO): NO